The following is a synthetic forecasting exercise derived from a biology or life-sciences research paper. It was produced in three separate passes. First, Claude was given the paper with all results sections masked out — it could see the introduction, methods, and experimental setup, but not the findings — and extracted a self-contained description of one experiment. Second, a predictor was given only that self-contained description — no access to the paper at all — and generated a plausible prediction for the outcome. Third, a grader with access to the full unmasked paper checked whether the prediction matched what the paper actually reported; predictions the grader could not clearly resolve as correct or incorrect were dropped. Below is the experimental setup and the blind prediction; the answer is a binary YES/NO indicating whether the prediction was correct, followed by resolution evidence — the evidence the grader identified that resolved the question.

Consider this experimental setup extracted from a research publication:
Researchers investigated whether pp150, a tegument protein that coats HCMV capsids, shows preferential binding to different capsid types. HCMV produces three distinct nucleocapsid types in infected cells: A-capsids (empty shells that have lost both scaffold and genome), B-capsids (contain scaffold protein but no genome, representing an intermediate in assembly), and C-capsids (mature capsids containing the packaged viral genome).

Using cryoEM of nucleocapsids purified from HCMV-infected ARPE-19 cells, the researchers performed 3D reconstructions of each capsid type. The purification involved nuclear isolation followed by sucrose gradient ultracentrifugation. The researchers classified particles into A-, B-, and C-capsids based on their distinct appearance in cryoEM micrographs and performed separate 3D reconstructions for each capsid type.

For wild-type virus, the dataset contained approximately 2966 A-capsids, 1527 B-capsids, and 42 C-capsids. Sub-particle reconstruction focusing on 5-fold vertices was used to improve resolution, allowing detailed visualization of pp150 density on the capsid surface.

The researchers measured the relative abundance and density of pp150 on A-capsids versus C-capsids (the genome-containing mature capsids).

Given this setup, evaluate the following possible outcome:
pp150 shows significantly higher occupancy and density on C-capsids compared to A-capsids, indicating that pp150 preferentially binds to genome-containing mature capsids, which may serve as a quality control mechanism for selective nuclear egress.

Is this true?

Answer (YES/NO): NO